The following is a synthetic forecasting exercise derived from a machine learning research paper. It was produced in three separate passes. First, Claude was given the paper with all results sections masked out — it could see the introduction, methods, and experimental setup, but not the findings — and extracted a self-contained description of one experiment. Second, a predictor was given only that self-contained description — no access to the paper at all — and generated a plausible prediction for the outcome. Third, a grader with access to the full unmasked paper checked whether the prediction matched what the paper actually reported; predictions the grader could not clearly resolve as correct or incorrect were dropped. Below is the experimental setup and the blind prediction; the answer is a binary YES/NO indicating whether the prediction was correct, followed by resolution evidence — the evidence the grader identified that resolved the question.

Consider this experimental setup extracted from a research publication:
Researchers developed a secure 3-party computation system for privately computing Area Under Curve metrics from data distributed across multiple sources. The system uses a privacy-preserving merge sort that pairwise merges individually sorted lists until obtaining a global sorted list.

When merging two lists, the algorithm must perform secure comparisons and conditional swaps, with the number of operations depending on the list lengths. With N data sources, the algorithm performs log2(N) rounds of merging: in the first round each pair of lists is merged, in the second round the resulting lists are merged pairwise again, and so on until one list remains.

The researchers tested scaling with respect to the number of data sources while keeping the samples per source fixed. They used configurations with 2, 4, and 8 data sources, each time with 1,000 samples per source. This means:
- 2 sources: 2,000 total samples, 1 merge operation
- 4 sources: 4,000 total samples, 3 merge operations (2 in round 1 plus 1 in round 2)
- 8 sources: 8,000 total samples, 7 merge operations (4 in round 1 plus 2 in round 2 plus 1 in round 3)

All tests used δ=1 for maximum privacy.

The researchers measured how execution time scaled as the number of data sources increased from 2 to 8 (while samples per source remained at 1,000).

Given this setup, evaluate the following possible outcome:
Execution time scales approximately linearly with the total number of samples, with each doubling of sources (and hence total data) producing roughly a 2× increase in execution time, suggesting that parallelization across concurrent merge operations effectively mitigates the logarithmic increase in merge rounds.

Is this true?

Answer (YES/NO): NO